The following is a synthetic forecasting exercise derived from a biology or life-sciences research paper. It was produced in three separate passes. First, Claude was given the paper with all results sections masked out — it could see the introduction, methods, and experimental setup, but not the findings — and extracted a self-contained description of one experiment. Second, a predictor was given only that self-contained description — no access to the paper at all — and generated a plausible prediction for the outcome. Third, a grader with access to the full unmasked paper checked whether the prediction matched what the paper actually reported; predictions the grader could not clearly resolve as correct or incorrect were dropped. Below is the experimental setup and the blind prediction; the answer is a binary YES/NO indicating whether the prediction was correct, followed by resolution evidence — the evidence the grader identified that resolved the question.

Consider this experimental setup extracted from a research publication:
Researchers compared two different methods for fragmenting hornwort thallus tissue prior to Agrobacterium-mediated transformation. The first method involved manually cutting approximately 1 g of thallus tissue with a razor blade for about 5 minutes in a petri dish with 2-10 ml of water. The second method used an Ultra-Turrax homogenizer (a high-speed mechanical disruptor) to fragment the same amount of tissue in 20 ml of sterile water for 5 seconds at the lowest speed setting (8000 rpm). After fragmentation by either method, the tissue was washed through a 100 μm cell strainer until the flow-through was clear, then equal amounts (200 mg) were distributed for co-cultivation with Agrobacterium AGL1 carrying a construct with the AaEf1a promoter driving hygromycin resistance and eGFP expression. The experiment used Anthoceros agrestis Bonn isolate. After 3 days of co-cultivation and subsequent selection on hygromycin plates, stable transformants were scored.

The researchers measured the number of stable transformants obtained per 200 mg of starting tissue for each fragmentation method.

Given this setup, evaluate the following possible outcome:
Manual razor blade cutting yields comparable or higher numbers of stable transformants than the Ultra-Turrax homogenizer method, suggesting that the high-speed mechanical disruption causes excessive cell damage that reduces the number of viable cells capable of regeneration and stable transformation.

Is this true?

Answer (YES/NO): YES